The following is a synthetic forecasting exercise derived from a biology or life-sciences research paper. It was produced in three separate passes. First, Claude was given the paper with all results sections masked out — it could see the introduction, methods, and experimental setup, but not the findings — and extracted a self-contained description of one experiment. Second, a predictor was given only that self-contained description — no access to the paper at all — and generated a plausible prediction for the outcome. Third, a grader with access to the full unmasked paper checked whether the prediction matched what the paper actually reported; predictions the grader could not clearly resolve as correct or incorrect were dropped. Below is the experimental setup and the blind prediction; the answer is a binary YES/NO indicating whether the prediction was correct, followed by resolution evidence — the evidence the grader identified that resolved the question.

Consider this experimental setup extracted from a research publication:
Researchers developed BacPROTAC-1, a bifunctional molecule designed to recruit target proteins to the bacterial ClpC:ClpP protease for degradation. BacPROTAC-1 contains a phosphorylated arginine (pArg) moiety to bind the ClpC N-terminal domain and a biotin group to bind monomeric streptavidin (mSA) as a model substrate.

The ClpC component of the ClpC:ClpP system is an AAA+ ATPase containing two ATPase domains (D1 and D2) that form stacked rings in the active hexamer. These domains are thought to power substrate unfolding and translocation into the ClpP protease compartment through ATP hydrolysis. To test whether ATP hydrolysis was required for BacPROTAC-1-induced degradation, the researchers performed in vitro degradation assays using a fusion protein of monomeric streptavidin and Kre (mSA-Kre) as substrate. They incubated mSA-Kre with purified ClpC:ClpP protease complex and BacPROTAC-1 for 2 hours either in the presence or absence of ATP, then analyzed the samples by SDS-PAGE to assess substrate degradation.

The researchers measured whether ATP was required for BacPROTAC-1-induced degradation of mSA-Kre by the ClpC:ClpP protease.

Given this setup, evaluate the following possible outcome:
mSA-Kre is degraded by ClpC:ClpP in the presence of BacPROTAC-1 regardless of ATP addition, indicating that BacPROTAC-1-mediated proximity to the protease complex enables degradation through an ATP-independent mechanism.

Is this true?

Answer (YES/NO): NO